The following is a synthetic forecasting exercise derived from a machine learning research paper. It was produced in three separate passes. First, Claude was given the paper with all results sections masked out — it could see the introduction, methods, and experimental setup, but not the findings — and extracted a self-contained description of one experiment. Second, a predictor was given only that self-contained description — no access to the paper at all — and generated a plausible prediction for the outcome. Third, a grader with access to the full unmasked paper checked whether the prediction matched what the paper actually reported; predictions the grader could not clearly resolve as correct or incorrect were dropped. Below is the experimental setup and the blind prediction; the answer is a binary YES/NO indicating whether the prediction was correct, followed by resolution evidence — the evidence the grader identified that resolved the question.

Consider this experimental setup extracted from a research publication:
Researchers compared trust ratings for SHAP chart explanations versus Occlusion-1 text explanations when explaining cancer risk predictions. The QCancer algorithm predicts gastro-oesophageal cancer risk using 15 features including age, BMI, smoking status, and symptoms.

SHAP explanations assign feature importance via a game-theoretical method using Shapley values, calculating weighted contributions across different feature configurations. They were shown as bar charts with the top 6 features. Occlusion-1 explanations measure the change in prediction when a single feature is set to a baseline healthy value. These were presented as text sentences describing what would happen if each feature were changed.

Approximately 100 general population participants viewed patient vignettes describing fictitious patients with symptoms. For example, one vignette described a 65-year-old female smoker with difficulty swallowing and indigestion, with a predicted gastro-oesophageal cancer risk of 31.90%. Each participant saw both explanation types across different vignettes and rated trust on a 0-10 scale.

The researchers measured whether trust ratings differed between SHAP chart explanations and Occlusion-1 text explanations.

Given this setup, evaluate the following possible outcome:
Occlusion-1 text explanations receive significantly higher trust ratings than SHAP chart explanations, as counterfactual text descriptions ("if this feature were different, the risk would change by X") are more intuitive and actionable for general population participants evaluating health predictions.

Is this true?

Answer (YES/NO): YES